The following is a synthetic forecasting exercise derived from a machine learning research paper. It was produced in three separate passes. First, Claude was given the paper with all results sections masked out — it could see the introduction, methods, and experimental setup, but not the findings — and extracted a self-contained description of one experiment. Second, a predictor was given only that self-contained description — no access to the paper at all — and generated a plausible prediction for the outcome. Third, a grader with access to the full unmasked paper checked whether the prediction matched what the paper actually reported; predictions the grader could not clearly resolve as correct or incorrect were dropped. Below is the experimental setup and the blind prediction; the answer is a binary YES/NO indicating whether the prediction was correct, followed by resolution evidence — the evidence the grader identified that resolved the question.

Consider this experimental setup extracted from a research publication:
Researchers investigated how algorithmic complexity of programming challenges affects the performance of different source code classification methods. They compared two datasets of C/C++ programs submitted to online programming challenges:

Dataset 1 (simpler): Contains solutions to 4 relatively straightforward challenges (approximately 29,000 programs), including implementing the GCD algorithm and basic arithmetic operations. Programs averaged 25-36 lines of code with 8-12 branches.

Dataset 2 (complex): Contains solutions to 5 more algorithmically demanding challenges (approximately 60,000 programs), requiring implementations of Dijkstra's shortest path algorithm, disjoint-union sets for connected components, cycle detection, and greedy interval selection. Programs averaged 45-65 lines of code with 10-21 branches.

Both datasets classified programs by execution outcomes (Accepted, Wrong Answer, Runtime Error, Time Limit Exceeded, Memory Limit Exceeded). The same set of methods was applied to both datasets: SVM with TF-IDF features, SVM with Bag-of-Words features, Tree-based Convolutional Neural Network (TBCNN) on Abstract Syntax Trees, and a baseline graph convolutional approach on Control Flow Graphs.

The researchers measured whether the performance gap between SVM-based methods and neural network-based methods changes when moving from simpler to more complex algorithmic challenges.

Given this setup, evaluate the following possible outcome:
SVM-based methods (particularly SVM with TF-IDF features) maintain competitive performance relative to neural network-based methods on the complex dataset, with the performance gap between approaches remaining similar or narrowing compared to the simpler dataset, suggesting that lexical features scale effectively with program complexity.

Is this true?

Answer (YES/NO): NO